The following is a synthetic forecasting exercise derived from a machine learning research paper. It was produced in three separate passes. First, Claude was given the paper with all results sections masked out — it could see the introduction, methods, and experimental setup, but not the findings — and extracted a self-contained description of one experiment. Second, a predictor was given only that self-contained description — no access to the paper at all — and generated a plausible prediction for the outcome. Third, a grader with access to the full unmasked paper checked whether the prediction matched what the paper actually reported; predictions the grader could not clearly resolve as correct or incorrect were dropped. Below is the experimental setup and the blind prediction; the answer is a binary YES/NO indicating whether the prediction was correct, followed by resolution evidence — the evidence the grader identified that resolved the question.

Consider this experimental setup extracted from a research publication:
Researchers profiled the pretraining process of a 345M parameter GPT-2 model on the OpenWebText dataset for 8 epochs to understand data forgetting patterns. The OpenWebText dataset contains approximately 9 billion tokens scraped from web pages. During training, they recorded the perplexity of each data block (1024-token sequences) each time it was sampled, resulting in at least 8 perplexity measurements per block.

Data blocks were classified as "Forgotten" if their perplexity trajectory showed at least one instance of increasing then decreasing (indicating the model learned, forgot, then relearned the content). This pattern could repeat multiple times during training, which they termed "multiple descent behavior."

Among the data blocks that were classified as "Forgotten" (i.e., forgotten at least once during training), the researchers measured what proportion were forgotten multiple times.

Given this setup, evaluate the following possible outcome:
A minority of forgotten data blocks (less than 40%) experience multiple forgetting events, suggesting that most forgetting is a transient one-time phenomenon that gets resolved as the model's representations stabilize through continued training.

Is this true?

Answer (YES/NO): NO